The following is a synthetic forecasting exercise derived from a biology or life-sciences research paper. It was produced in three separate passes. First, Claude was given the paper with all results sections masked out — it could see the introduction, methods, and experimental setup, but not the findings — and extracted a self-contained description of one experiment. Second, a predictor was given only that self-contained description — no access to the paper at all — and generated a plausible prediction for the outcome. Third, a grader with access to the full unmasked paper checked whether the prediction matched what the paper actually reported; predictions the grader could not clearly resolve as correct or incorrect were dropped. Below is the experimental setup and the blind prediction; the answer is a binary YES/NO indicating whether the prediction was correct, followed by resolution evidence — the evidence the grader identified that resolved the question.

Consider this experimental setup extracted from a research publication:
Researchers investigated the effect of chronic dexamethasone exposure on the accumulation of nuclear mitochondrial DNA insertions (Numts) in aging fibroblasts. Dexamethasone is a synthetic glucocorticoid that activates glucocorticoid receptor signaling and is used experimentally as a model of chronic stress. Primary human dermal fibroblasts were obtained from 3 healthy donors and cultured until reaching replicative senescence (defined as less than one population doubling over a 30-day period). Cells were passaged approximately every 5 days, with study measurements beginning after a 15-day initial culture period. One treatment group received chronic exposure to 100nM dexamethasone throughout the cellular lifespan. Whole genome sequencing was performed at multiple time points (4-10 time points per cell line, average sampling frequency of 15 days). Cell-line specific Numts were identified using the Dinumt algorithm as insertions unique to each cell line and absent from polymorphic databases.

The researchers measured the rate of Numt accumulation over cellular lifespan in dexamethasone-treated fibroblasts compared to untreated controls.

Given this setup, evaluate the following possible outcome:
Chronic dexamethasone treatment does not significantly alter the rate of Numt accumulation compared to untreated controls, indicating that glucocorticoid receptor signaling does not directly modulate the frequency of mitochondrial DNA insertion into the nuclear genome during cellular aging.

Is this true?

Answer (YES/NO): NO